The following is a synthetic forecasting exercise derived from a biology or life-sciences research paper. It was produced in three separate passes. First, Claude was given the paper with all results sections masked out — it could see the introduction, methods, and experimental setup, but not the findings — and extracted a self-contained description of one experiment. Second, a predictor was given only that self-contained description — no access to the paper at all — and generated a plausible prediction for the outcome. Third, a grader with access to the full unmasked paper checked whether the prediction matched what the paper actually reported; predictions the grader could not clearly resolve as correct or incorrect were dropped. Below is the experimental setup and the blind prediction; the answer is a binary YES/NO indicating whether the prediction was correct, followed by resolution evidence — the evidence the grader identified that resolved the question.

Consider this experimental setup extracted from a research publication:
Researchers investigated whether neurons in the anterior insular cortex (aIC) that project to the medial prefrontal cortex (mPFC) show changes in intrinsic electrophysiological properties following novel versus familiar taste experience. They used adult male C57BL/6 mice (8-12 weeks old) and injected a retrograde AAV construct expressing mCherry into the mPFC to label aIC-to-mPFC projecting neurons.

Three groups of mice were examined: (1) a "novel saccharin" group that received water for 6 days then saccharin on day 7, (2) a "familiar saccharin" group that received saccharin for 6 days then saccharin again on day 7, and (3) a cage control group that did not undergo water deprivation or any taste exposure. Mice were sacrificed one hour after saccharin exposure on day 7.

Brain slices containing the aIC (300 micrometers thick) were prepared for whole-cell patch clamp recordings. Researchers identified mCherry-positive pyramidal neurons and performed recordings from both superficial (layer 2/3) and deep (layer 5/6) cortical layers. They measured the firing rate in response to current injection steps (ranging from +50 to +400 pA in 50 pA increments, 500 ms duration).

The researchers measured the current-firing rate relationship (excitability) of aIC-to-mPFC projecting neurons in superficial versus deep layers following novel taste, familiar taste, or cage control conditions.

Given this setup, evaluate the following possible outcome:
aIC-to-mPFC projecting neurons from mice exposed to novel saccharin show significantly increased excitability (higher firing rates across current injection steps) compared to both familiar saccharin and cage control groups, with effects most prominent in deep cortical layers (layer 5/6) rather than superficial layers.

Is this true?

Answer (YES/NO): YES